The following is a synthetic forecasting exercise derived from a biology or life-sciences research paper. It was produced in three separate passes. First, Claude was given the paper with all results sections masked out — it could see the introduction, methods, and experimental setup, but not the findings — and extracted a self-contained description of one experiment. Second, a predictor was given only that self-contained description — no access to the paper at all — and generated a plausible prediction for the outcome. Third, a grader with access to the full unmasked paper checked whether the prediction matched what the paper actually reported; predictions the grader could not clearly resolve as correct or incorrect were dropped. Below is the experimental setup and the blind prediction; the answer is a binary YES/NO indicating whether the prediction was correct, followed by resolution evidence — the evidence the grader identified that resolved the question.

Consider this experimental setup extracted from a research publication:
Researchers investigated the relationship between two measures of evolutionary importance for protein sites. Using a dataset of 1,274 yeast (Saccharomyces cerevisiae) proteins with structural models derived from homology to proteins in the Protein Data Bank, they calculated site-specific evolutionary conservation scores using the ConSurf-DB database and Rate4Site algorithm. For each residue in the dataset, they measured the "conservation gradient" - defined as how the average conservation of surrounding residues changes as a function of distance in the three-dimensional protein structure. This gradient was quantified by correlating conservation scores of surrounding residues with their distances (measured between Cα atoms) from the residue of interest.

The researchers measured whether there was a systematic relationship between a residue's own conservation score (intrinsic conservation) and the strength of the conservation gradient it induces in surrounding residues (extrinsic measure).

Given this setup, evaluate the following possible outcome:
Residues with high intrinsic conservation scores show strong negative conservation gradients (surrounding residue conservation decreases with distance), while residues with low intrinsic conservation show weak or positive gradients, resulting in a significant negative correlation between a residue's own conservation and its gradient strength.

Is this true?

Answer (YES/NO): YES